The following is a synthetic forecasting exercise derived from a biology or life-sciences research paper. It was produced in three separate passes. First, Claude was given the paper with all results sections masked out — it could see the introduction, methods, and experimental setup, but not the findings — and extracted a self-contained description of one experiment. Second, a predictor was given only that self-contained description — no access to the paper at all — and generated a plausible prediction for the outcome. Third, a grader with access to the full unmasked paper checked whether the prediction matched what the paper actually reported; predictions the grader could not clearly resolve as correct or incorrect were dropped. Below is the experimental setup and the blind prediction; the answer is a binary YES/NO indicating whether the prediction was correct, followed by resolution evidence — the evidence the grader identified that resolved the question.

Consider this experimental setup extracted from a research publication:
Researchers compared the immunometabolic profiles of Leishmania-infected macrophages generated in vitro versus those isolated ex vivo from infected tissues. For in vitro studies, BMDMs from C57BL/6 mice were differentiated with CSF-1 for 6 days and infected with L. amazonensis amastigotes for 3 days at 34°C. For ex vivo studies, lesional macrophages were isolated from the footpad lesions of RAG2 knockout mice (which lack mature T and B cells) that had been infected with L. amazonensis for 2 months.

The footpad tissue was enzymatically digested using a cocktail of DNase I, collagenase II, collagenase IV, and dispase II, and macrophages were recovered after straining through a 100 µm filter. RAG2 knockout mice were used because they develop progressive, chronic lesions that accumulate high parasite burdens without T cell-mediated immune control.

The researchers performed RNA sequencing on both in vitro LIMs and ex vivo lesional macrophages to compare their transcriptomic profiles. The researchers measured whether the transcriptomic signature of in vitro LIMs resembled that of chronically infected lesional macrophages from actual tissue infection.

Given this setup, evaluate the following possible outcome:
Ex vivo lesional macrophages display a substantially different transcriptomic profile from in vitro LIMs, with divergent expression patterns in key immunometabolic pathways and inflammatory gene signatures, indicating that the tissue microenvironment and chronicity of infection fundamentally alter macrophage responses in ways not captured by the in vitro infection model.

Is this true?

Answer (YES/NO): NO